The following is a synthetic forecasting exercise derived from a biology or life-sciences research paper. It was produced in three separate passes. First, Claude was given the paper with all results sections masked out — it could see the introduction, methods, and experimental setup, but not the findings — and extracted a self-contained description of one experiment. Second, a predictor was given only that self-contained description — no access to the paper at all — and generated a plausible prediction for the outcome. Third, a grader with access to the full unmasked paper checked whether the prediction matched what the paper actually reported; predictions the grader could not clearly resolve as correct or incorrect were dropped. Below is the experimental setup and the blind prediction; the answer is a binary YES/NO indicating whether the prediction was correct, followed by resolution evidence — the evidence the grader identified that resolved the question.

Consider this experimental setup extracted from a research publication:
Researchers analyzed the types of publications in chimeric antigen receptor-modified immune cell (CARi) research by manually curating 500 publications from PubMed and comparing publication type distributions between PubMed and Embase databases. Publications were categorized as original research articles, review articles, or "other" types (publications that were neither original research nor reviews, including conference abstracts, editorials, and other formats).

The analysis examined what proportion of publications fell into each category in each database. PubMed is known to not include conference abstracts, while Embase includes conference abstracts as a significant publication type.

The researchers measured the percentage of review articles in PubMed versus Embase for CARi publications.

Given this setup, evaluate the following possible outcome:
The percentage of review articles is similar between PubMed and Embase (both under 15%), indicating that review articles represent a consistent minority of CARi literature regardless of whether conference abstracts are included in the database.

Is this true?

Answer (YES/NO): NO